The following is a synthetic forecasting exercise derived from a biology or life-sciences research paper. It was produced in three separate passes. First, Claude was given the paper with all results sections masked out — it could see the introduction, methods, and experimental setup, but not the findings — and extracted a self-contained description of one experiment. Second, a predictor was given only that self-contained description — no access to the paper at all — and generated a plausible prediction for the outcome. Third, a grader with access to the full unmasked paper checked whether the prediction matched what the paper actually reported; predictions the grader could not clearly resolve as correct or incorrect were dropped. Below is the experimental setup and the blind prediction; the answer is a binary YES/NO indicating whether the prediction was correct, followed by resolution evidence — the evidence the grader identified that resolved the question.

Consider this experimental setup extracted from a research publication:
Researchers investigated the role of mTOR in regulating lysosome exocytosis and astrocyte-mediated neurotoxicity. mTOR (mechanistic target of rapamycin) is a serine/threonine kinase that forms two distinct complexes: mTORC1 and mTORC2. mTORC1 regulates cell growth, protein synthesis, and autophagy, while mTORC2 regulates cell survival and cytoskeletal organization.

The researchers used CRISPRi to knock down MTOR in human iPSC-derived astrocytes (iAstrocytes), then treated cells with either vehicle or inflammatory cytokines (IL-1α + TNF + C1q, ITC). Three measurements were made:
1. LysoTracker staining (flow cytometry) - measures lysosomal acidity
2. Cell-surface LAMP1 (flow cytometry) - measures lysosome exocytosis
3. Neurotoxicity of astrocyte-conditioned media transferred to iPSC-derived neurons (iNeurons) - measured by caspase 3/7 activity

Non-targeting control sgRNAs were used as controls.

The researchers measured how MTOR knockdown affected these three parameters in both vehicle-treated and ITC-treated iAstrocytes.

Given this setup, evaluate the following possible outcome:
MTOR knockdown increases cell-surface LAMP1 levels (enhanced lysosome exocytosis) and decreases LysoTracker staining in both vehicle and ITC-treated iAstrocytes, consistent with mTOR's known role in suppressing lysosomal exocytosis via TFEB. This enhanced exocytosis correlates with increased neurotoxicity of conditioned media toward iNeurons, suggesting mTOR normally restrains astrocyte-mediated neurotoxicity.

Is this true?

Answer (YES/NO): NO